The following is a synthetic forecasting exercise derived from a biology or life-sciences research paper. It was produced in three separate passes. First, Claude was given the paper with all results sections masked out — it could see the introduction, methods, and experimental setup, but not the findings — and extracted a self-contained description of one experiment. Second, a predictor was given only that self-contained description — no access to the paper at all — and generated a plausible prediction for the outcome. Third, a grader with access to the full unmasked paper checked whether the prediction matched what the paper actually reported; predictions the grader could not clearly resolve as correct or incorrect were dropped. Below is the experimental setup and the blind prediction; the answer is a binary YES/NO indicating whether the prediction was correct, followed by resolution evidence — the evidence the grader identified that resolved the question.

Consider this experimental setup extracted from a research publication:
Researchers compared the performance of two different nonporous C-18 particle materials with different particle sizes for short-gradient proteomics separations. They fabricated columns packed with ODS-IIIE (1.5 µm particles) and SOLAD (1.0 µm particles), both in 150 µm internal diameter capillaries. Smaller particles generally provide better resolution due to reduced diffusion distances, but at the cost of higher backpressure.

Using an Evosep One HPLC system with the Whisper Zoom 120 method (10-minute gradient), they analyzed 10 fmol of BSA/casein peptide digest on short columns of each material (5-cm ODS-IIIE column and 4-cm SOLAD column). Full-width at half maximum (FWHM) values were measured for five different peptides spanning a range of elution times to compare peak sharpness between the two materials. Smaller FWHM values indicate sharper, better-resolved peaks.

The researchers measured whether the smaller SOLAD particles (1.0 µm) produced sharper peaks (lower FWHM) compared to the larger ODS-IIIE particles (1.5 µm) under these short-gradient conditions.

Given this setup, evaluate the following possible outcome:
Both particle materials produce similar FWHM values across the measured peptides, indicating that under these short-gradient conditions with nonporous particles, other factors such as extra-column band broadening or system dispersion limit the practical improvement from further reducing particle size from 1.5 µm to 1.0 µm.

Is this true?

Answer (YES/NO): NO